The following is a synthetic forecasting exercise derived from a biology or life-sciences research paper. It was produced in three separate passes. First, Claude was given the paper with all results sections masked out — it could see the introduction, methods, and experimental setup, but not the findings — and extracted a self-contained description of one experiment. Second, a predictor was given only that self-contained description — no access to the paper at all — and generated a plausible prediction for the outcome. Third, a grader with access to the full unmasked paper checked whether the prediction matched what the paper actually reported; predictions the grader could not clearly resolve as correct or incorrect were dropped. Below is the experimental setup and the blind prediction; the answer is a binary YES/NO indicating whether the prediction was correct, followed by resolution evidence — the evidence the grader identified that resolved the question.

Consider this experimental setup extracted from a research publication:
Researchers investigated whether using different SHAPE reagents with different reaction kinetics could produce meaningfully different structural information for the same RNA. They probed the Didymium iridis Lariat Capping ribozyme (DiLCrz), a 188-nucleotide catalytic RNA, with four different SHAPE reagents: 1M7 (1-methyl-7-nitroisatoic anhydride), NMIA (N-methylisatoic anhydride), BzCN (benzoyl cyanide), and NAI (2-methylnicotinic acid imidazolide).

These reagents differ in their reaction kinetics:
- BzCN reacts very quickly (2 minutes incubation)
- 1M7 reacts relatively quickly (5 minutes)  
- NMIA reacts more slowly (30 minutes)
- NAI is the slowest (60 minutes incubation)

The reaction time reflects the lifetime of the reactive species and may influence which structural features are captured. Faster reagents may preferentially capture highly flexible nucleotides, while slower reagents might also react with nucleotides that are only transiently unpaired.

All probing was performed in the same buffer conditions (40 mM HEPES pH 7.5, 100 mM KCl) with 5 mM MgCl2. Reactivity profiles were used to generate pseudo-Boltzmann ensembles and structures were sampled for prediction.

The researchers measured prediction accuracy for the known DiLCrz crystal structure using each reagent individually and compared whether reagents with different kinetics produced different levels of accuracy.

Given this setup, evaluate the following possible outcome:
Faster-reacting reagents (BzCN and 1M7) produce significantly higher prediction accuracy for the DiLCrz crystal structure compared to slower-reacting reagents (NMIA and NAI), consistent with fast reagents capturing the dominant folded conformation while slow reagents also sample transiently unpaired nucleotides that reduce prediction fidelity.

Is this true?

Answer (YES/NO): NO